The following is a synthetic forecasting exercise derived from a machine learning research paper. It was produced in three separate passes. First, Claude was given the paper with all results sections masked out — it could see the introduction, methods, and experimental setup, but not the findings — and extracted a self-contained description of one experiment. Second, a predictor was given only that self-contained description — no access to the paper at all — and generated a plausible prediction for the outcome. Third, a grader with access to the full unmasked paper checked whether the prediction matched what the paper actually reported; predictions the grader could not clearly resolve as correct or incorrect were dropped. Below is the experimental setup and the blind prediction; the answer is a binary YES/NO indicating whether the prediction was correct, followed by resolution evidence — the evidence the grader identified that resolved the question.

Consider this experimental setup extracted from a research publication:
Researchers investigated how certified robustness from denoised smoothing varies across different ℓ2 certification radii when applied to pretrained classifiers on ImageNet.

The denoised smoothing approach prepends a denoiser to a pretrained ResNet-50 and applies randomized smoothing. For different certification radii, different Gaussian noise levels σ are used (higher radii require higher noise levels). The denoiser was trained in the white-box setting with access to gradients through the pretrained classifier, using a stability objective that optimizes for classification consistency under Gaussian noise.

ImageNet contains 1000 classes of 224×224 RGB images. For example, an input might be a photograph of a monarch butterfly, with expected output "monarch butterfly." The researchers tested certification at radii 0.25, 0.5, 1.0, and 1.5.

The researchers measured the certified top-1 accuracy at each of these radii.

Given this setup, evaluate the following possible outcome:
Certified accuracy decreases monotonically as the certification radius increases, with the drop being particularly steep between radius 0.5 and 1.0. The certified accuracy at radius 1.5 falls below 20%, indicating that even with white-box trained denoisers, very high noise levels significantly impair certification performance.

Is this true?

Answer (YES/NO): YES